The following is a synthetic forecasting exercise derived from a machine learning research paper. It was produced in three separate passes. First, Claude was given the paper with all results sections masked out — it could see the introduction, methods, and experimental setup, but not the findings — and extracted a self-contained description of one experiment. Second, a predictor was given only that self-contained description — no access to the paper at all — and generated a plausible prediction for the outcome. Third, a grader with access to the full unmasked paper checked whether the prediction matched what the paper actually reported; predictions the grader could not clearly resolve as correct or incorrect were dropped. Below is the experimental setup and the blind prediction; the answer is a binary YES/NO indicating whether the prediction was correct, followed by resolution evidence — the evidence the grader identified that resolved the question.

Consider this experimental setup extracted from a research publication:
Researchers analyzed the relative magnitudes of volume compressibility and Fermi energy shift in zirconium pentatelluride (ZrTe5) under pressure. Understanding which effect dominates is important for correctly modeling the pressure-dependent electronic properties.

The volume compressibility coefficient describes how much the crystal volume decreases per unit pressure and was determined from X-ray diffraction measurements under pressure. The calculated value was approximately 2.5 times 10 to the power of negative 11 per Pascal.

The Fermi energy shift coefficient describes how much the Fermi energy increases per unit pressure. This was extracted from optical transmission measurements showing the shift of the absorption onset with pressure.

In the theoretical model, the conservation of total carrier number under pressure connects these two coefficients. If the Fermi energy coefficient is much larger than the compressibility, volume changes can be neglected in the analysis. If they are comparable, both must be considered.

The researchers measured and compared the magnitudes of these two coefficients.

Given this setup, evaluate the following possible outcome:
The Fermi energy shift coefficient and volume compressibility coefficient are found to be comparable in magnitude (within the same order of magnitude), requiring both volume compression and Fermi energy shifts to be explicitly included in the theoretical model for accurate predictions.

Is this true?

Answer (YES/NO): NO